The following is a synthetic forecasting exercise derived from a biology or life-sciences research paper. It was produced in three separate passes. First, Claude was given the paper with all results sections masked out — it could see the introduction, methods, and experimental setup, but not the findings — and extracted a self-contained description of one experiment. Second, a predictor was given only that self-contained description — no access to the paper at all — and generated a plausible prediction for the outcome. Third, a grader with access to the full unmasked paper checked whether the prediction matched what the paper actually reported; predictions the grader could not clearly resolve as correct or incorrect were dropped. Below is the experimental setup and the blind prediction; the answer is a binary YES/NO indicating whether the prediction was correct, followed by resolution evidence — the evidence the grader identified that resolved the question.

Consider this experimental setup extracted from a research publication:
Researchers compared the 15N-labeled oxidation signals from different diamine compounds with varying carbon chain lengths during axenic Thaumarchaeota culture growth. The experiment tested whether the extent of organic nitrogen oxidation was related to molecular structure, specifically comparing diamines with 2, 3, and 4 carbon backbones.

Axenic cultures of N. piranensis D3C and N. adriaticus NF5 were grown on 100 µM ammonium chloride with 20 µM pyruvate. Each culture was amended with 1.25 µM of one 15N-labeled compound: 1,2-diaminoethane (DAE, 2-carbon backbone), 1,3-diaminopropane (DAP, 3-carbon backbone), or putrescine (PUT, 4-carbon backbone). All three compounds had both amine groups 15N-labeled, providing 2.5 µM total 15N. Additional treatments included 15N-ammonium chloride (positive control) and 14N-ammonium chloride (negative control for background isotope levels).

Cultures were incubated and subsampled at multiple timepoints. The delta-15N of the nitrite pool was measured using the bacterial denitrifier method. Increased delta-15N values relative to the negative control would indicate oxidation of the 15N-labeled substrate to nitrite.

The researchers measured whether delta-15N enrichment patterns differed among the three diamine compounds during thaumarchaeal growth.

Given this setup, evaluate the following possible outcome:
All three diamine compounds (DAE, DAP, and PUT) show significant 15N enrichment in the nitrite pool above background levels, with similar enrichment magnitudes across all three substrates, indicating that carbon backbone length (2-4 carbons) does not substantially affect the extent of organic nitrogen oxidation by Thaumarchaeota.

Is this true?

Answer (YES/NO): NO